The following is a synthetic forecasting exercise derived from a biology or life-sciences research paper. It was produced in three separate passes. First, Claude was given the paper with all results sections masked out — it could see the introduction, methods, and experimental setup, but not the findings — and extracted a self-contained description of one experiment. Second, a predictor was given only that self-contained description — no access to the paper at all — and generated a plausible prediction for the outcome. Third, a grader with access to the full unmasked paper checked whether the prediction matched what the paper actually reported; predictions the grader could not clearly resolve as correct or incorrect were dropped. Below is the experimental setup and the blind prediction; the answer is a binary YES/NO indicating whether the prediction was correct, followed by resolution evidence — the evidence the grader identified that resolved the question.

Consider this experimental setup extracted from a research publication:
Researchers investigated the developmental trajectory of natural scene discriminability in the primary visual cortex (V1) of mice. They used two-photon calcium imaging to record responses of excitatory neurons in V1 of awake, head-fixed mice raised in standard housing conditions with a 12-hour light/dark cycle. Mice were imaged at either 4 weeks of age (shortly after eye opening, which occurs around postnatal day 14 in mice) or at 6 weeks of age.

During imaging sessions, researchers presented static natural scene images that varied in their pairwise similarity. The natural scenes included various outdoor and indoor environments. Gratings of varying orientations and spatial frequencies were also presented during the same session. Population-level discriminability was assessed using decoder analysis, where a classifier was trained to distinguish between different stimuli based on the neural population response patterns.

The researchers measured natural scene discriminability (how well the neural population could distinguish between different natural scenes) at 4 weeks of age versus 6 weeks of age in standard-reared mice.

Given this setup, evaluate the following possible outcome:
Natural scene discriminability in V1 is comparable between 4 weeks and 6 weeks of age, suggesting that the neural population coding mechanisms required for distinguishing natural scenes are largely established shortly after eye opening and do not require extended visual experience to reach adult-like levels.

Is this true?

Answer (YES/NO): NO